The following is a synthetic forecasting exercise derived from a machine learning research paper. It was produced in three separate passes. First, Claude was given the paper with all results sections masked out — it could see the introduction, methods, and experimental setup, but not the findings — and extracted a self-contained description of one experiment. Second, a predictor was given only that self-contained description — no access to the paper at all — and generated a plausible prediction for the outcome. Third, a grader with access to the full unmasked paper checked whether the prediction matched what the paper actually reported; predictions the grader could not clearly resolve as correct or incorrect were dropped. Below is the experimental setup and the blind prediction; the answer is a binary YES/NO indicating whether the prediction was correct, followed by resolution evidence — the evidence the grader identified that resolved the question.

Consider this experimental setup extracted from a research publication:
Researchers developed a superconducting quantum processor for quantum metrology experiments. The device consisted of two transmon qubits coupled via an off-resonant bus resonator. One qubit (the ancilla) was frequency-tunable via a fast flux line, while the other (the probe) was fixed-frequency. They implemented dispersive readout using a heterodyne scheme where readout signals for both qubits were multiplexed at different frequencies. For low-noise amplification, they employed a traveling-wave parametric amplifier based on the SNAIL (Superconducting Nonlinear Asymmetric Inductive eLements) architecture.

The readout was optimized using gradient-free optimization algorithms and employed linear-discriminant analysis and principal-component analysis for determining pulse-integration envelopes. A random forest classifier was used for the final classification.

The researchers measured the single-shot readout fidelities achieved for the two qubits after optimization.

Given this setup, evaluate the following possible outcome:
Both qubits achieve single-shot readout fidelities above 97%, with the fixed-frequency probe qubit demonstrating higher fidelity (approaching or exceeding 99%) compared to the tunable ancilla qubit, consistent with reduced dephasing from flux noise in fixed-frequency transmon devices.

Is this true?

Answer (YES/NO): NO